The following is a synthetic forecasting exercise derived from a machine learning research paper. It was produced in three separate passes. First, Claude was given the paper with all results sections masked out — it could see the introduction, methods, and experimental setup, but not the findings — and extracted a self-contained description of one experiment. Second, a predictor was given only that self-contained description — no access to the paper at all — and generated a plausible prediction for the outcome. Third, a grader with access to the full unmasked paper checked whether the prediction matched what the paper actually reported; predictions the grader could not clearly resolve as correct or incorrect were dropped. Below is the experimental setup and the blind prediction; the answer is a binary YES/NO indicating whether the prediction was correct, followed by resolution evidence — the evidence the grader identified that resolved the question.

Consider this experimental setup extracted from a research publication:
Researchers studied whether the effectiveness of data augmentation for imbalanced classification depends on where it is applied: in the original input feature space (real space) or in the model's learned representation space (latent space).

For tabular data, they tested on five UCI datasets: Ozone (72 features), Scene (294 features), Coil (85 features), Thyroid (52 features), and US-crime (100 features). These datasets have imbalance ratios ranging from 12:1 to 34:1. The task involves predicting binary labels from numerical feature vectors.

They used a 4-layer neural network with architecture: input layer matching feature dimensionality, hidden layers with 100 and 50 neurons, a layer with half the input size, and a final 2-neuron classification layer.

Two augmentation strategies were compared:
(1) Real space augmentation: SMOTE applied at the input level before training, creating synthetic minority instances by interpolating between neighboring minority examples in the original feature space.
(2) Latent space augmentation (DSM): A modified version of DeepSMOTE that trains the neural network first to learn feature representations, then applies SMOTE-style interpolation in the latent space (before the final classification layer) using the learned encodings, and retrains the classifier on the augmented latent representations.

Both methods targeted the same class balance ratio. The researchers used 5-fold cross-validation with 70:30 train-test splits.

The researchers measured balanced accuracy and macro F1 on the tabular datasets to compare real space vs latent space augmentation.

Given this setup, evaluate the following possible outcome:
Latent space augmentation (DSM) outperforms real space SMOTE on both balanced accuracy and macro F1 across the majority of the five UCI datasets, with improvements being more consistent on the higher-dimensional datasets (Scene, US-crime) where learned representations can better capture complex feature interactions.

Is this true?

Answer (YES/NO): NO